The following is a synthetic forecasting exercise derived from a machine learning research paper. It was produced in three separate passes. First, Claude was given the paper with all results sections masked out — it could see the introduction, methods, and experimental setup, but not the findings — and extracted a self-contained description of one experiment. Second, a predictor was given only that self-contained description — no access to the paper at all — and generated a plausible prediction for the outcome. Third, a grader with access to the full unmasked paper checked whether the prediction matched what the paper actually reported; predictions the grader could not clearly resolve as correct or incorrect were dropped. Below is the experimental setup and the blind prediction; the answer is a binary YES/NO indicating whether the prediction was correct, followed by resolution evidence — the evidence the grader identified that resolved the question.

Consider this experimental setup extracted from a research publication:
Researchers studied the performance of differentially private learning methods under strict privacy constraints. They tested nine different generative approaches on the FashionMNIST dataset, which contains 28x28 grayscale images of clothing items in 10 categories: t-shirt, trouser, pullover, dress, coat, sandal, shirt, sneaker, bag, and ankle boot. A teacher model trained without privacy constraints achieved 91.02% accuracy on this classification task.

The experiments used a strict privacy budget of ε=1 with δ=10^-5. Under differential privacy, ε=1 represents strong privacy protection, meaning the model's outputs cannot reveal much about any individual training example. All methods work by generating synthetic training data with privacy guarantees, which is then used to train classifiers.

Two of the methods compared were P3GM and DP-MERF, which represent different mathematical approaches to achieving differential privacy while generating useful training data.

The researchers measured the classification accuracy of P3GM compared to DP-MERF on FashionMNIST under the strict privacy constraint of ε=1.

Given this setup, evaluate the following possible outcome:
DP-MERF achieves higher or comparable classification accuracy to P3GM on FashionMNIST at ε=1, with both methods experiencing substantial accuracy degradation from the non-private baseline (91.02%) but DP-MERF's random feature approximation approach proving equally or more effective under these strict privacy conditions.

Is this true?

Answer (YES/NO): NO